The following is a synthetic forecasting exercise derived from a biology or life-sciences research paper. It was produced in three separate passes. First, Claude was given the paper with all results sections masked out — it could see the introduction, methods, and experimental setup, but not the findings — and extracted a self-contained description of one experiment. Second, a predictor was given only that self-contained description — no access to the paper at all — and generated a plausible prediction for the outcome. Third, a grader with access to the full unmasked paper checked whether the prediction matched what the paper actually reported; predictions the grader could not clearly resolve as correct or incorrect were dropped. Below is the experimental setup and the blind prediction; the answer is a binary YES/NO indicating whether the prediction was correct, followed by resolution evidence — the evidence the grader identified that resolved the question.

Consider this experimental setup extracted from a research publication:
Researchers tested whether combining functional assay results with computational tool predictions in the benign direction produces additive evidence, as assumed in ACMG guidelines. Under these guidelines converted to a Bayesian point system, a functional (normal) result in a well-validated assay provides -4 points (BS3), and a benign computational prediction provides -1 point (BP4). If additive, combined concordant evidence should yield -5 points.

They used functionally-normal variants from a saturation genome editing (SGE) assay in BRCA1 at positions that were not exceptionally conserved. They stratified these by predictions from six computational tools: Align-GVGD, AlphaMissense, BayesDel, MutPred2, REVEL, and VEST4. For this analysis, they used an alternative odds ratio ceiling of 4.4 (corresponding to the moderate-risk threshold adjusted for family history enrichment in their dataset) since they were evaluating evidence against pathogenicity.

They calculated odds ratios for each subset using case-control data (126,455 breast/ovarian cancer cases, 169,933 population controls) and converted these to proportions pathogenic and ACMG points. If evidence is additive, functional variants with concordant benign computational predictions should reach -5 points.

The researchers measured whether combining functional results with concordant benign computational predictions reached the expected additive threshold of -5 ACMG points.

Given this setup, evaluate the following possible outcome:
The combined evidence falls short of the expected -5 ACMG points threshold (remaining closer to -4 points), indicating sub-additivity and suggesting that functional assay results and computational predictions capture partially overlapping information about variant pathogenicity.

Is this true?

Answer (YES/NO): NO